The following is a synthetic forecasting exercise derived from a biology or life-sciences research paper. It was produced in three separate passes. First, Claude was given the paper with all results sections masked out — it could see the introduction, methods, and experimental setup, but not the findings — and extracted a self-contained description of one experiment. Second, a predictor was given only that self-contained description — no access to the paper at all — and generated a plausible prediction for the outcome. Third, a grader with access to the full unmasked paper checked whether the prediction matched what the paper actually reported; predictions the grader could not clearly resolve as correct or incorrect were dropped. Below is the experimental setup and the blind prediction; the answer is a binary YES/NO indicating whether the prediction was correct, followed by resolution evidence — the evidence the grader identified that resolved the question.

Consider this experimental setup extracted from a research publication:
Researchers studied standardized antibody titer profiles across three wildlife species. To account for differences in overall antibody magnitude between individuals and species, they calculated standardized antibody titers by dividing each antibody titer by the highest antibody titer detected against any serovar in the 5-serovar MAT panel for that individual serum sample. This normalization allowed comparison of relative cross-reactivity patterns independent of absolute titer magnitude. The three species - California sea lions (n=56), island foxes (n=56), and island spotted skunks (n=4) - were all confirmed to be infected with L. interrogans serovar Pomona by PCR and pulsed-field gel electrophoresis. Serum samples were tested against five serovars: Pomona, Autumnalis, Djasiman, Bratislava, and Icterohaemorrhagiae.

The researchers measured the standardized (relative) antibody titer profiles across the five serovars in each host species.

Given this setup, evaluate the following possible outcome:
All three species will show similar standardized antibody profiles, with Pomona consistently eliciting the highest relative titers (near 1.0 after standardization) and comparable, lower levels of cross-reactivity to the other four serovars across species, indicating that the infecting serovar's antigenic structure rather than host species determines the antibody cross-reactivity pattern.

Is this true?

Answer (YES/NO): NO